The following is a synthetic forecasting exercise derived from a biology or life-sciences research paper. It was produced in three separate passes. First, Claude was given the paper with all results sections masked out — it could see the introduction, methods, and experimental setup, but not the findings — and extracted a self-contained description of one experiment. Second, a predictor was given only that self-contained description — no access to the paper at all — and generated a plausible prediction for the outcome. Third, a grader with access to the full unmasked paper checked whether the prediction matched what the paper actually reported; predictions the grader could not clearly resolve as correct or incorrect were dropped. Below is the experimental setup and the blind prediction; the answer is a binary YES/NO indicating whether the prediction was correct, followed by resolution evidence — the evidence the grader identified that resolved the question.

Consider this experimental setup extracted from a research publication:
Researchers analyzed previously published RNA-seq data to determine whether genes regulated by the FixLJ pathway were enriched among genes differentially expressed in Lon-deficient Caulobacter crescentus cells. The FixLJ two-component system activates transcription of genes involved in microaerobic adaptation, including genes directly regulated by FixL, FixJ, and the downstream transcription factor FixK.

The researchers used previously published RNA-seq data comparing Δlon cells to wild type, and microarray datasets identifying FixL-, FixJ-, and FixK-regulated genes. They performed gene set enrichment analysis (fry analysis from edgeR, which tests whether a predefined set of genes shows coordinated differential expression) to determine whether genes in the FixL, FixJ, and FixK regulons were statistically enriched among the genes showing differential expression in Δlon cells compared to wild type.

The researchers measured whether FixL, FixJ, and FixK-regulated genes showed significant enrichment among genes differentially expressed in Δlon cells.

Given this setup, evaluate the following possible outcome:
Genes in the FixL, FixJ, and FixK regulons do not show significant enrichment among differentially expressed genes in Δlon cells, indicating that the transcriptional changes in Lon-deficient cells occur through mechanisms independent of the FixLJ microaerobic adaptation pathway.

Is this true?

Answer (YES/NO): NO